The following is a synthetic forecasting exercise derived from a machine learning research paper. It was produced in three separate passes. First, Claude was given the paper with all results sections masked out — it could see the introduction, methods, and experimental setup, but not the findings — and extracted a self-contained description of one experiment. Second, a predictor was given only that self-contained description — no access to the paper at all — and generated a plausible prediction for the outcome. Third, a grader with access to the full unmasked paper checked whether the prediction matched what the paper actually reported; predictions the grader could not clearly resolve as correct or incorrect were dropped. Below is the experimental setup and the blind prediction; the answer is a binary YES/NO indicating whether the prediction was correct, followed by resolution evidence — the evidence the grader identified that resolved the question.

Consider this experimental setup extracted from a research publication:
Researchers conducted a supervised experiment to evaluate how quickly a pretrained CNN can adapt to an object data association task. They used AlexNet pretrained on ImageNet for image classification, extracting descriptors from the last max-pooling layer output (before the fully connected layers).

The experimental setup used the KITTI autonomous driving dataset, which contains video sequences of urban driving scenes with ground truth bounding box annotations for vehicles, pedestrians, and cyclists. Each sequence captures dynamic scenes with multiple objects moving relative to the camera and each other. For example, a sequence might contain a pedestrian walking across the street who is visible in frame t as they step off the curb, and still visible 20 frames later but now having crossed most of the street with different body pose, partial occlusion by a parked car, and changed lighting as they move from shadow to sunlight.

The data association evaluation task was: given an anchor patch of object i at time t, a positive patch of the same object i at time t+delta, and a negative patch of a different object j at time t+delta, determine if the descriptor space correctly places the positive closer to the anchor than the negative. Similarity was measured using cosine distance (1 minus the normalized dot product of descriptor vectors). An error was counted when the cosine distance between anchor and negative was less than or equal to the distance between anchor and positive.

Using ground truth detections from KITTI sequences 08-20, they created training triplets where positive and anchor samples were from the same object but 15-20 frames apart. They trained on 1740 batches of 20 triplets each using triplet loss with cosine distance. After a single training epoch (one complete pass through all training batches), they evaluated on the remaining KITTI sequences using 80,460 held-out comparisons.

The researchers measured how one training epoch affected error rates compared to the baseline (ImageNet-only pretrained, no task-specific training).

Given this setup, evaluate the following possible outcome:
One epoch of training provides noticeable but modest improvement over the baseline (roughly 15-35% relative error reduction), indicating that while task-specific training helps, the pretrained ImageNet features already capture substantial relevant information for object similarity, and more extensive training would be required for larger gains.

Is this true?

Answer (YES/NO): YES